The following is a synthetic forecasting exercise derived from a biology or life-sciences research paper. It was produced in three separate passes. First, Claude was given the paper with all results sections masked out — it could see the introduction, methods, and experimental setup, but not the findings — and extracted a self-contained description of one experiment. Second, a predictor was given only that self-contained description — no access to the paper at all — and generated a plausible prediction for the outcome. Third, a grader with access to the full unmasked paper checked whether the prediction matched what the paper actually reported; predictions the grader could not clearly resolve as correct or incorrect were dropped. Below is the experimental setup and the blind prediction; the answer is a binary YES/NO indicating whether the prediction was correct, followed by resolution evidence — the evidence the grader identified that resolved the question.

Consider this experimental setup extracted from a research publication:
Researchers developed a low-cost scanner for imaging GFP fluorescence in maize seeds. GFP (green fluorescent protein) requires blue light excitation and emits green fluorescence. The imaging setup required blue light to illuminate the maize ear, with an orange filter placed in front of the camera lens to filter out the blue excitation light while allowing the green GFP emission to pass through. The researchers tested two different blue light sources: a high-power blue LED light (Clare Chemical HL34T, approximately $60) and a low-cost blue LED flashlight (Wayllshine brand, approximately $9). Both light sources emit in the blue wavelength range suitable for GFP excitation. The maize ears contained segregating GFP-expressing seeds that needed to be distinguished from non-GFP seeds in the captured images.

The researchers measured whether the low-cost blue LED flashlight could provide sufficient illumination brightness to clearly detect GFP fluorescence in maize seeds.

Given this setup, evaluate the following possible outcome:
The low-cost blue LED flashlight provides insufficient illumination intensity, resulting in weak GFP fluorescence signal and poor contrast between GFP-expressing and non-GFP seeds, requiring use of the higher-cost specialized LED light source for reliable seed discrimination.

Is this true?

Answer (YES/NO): YES